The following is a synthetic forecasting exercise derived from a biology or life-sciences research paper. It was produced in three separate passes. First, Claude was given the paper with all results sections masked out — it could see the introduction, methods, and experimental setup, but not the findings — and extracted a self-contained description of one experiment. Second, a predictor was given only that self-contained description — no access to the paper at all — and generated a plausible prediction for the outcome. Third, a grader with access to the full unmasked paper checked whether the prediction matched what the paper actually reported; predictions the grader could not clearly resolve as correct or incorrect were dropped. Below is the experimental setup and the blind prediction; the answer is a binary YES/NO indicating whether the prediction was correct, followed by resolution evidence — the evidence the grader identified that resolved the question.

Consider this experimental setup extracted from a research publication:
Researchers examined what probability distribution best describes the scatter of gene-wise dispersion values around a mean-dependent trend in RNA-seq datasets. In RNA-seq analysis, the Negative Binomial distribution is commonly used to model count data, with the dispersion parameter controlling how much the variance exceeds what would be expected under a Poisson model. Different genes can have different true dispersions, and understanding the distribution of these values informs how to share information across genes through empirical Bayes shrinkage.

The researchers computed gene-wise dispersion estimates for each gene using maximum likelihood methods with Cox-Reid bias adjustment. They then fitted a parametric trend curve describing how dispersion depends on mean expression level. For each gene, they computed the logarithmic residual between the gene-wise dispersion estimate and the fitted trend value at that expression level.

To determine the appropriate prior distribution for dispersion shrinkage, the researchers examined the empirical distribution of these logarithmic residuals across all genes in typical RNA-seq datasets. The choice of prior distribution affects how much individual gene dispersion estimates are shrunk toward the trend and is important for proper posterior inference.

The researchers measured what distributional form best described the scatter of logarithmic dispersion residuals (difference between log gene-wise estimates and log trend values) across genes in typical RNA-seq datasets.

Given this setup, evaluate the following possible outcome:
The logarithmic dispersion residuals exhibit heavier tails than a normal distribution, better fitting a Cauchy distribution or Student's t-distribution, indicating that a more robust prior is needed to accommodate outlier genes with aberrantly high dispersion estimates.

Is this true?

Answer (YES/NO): NO